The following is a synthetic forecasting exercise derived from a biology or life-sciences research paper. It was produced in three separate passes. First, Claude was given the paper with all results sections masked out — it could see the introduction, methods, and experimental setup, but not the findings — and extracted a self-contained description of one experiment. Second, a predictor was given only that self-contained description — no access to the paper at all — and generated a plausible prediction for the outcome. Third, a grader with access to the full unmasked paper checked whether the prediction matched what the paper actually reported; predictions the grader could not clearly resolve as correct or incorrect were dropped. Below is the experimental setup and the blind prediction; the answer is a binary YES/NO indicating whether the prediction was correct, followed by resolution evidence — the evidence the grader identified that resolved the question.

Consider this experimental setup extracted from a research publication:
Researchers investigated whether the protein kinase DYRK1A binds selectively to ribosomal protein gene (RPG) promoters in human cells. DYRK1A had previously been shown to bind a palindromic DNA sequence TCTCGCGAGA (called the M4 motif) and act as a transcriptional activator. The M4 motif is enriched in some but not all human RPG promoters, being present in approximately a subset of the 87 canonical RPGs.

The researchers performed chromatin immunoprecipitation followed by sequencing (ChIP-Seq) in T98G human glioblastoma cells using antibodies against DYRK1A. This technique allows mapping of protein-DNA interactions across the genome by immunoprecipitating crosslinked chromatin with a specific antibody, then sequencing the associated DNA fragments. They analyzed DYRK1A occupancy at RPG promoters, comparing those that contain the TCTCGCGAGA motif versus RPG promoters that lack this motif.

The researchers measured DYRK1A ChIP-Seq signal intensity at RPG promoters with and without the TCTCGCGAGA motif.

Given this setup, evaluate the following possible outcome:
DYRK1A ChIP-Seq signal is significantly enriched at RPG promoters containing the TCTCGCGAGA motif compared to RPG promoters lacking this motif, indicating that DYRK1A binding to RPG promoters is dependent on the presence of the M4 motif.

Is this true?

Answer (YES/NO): YES